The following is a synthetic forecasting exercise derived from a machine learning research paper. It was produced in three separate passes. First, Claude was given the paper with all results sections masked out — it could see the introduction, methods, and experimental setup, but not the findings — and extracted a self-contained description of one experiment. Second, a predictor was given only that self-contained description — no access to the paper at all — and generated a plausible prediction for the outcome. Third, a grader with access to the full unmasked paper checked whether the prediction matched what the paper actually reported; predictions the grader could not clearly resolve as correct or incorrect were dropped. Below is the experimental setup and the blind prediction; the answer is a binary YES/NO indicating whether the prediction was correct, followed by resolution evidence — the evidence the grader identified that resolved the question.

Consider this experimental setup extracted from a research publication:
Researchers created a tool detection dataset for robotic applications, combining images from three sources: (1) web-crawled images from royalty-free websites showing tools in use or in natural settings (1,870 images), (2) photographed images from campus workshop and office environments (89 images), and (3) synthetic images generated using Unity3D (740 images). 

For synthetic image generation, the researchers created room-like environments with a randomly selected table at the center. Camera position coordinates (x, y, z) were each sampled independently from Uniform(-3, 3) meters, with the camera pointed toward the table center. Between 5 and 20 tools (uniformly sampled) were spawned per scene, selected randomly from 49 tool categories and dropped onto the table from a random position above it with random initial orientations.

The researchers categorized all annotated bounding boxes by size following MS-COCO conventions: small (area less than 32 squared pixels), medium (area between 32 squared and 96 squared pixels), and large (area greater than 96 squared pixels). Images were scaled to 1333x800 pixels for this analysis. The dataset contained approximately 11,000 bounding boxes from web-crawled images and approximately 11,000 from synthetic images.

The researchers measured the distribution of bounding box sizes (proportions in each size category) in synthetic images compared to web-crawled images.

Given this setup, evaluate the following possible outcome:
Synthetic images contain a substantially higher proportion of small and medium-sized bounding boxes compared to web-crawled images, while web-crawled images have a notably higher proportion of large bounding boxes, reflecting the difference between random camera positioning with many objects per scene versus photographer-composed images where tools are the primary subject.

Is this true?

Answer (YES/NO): NO